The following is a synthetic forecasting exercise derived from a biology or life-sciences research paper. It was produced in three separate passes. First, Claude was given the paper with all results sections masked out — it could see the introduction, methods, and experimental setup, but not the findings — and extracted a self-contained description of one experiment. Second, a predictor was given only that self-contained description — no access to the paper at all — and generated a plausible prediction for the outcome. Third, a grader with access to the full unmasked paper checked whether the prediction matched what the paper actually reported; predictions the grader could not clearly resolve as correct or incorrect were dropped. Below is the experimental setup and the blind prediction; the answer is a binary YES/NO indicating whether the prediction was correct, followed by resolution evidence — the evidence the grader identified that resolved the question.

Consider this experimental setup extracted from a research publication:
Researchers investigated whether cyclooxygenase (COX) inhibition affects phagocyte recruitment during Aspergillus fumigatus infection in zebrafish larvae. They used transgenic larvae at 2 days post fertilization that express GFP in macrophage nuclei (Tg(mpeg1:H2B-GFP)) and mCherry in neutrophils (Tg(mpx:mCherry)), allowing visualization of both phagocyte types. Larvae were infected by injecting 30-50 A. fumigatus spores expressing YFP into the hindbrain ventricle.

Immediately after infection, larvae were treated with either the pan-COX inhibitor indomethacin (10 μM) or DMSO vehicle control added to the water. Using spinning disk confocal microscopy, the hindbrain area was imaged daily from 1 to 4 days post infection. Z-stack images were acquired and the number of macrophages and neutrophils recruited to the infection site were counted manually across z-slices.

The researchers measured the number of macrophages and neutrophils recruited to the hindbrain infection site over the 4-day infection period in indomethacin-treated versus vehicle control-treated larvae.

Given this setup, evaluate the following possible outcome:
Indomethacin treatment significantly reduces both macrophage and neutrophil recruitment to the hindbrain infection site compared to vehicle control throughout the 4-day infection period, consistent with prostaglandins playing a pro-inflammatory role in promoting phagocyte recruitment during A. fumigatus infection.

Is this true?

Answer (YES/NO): NO